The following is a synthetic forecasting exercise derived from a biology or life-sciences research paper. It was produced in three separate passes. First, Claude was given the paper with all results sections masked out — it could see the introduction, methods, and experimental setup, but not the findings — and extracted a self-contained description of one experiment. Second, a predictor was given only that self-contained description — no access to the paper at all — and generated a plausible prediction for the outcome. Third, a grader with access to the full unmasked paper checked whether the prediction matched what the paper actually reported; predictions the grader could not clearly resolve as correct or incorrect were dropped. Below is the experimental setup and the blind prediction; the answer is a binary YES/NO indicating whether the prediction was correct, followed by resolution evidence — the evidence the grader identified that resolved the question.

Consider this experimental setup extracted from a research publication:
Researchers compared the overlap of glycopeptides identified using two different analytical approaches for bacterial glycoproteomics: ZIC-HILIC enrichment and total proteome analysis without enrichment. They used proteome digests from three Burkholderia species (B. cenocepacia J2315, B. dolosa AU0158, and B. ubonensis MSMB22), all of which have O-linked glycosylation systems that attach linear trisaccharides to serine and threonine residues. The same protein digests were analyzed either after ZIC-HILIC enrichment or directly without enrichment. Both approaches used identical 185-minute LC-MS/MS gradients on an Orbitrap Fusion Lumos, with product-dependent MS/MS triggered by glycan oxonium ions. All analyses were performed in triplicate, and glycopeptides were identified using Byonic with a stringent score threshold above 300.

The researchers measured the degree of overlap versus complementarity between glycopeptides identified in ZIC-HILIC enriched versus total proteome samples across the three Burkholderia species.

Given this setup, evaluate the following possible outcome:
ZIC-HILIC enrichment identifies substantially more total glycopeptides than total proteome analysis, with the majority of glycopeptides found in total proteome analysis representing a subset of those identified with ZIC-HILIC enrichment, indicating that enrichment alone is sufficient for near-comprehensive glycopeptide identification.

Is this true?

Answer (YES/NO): NO